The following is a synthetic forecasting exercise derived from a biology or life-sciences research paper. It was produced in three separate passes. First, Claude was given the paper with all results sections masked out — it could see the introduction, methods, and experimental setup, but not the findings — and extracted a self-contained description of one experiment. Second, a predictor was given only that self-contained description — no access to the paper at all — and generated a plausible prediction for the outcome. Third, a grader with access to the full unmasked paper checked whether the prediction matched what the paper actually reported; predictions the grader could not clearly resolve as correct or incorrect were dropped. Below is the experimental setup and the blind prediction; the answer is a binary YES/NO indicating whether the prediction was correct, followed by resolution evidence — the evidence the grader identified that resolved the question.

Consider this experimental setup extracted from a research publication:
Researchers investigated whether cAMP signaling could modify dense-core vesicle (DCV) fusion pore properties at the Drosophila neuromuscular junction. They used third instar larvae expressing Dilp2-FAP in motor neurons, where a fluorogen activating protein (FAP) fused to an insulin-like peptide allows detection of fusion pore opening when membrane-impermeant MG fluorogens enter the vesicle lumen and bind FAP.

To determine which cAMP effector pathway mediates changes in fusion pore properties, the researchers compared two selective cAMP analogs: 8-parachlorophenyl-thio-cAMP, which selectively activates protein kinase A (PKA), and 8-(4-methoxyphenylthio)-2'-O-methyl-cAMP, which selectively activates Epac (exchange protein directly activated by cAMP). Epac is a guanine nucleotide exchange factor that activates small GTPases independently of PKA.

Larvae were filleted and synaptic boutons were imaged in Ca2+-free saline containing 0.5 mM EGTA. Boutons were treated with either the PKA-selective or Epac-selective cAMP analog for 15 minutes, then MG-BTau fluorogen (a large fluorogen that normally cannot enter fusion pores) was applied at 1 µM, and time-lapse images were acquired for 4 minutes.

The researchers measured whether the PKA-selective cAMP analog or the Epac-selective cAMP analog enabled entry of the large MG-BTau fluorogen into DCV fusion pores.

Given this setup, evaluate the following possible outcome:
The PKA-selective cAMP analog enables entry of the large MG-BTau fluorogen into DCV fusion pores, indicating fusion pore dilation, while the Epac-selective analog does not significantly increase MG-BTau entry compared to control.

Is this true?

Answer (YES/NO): YES